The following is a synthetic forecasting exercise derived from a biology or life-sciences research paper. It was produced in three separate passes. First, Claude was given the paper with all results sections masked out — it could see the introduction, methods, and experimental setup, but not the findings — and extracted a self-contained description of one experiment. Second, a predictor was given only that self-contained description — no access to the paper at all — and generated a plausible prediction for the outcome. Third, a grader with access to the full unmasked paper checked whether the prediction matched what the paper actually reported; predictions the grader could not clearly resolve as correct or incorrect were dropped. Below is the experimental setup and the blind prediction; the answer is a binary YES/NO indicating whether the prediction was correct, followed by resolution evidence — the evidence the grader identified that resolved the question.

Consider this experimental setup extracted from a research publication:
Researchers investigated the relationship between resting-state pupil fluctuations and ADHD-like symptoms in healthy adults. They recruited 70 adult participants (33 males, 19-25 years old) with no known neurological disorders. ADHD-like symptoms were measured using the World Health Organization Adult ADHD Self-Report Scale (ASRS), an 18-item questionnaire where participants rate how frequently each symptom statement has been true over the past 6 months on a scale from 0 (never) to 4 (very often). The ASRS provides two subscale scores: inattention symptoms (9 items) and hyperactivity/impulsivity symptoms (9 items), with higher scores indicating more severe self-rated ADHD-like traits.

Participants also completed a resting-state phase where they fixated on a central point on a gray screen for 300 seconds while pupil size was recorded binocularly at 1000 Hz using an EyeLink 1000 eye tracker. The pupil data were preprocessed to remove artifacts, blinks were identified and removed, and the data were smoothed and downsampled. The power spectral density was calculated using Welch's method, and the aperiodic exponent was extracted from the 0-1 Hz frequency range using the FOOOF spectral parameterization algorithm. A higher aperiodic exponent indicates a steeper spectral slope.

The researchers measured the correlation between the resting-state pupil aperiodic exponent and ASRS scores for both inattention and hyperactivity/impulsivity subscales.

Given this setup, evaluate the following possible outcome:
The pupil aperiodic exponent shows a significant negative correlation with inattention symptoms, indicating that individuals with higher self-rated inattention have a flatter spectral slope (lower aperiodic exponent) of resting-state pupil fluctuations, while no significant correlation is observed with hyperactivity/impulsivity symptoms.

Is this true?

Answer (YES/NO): NO